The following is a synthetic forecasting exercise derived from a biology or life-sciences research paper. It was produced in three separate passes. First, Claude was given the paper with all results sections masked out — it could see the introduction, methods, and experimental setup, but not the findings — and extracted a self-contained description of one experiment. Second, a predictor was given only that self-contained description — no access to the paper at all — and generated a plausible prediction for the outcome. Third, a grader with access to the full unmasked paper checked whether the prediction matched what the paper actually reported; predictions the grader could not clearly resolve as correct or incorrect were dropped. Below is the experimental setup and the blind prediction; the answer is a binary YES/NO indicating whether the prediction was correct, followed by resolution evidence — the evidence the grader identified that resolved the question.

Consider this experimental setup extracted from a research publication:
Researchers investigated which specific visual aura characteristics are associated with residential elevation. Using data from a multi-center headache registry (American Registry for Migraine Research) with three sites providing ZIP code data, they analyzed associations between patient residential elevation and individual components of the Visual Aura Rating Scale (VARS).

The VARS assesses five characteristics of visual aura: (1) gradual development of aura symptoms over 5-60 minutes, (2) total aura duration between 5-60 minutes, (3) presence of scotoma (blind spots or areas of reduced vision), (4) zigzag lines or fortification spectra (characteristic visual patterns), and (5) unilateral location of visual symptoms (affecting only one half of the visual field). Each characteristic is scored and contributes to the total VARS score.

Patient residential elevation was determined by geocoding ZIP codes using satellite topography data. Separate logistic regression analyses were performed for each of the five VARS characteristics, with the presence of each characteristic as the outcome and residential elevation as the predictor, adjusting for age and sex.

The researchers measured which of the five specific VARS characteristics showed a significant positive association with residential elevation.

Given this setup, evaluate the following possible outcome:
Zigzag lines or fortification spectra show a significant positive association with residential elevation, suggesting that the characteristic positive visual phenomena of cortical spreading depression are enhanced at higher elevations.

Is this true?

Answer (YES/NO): NO